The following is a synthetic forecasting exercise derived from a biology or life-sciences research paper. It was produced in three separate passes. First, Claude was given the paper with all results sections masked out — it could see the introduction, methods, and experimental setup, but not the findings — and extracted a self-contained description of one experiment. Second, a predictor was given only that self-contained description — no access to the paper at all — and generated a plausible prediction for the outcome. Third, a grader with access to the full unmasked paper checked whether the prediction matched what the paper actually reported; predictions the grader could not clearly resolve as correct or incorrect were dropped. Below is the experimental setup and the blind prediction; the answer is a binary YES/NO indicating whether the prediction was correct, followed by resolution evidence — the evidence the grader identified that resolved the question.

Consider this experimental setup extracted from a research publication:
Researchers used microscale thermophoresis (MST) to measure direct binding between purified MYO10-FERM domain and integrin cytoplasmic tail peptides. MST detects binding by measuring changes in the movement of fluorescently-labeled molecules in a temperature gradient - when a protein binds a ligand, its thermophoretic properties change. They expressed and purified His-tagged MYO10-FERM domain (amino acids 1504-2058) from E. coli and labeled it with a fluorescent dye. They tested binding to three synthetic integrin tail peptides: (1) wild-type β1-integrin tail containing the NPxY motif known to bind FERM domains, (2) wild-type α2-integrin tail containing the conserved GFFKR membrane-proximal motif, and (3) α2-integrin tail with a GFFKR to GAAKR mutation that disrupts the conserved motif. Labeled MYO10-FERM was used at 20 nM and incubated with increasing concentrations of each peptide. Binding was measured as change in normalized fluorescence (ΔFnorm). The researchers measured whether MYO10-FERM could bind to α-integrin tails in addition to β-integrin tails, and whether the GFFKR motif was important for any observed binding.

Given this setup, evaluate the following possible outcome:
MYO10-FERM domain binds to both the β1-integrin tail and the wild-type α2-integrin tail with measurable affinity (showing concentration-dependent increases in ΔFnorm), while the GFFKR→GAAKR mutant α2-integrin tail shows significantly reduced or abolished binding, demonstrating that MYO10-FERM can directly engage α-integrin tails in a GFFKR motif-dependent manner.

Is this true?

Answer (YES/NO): YES